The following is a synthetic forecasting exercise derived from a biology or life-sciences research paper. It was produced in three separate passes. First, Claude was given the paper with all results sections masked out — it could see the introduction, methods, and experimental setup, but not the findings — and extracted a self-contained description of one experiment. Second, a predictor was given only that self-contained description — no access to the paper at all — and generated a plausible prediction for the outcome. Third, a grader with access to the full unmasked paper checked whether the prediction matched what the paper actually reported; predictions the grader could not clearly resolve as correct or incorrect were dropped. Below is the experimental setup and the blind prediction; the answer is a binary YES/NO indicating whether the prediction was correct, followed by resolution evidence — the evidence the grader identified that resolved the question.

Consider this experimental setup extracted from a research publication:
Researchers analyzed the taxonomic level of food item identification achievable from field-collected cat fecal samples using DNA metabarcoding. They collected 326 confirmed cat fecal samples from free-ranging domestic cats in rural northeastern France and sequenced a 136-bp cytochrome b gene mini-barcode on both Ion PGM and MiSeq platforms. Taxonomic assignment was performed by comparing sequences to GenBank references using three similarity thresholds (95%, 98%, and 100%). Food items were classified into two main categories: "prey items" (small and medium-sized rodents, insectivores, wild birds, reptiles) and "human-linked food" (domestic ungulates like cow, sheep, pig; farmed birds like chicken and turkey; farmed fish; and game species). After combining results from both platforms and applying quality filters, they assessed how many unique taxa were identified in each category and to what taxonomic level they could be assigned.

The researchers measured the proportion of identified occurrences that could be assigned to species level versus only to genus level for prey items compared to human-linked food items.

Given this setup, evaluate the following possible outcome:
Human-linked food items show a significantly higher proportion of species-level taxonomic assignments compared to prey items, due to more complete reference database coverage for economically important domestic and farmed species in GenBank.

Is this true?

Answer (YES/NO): NO